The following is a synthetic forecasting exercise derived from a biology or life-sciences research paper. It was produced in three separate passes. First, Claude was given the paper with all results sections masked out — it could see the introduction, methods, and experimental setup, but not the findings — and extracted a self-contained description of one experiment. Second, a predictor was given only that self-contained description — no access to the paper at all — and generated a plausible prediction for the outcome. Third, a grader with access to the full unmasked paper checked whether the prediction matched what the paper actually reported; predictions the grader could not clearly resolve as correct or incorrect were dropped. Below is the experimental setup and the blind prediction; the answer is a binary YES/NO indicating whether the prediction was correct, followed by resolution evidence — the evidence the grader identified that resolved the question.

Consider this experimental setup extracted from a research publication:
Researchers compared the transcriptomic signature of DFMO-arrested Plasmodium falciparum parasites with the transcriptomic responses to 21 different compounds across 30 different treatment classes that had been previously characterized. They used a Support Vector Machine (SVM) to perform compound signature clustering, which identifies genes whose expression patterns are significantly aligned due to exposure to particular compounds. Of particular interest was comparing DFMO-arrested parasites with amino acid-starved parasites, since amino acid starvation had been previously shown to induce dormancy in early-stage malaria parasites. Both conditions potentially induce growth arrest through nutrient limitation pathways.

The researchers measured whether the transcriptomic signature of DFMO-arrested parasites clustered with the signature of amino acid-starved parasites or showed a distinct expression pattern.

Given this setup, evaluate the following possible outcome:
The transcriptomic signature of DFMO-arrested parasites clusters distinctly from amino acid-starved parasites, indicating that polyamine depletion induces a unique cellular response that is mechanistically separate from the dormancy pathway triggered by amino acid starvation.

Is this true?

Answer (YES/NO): YES